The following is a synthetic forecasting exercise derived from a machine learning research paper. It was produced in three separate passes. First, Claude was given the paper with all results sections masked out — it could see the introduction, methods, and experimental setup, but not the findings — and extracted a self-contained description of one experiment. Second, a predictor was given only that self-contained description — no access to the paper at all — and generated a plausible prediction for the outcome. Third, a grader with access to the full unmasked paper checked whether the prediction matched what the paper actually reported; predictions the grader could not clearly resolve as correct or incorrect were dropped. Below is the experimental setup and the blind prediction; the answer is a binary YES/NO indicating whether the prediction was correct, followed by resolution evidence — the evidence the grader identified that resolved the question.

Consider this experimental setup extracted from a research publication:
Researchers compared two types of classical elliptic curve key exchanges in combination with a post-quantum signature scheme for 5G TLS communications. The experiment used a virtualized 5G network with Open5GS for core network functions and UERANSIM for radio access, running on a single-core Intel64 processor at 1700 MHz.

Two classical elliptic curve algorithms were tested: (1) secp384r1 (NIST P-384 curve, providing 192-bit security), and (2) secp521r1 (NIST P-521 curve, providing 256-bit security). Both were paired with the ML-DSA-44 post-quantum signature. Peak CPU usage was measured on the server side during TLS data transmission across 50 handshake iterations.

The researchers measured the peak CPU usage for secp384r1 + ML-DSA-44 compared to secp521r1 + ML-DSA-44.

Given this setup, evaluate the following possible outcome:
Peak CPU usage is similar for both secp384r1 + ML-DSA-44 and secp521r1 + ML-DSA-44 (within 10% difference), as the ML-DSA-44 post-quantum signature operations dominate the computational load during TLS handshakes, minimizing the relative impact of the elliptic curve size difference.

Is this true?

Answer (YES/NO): NO